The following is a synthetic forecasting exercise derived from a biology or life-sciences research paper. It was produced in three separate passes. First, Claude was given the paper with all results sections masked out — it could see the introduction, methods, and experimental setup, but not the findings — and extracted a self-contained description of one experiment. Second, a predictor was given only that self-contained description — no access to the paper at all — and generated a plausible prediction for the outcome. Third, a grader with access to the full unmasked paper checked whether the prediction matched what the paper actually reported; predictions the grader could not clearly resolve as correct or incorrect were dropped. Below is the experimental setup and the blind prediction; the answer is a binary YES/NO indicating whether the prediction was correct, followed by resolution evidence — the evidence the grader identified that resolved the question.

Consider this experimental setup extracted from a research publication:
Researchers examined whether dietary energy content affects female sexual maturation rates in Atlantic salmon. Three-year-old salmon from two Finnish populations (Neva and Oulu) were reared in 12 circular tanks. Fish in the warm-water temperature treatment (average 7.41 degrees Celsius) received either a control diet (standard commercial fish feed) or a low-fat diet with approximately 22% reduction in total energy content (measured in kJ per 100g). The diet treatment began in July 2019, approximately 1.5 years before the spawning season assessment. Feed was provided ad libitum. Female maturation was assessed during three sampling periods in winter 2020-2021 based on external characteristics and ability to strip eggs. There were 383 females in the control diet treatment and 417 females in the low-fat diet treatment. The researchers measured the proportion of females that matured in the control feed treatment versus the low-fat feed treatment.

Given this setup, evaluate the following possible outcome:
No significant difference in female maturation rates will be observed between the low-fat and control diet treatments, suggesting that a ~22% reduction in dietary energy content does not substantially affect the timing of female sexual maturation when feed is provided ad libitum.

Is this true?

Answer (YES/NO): YES